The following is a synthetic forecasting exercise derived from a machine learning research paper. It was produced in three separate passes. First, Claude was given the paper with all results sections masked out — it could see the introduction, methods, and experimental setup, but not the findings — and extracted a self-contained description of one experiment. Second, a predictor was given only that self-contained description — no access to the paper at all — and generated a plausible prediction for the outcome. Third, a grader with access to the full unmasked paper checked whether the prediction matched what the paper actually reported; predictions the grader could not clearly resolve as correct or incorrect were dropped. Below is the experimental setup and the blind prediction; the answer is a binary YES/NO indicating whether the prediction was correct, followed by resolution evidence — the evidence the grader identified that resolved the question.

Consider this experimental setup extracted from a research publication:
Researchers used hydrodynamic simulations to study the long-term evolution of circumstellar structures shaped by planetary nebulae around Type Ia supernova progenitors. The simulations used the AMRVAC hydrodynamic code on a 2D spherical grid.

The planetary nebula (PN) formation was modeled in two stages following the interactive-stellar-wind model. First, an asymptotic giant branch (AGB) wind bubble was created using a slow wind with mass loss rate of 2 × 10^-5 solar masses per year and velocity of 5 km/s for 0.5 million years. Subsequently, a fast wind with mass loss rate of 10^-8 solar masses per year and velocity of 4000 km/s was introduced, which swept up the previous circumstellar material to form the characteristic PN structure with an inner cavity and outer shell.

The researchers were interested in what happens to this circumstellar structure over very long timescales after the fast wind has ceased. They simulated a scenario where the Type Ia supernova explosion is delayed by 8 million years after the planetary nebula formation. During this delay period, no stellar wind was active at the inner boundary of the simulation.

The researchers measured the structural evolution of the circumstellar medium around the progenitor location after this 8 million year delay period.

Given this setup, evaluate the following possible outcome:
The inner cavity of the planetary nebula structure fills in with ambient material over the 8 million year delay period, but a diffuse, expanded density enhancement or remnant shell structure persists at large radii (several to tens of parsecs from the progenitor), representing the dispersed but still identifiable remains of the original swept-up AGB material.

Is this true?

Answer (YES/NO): NO